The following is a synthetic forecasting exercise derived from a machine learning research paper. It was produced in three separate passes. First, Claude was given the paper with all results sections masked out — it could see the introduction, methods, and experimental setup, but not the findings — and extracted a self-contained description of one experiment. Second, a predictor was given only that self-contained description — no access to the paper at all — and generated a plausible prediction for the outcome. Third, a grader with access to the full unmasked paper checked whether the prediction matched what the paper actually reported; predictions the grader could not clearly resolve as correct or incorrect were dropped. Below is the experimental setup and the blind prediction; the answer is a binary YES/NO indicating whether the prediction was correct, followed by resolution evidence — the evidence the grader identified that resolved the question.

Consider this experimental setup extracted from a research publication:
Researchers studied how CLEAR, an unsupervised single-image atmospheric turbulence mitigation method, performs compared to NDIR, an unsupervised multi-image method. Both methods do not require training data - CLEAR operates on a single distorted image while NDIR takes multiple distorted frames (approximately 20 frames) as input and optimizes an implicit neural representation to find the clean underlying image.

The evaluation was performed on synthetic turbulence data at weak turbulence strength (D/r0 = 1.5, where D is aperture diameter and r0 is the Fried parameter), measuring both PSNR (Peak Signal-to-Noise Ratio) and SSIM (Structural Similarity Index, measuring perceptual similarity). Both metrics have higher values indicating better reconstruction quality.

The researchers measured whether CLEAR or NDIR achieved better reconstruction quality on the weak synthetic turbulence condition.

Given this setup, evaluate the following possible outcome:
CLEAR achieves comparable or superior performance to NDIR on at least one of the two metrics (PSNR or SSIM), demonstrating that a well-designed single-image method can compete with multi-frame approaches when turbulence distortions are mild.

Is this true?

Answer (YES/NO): NO